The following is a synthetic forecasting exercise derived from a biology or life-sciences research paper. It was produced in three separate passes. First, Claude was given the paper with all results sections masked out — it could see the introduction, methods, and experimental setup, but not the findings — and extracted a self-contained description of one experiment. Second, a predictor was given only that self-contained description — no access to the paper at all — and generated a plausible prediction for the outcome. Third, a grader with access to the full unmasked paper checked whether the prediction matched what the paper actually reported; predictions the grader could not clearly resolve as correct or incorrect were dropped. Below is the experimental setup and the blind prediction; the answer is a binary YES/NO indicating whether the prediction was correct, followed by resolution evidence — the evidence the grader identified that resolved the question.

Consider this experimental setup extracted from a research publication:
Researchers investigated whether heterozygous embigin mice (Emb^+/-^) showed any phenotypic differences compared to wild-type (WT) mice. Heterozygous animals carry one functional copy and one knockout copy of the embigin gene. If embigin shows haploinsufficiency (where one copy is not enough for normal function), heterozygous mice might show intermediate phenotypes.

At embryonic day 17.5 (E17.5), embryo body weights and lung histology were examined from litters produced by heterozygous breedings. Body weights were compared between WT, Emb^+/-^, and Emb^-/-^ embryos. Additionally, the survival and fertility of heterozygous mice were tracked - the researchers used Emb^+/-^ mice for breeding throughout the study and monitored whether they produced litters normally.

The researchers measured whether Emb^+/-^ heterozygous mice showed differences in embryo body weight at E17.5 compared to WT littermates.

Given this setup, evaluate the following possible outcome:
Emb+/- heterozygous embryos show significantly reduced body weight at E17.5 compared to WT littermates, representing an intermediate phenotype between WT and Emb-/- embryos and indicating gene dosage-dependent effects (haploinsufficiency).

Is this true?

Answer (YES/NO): NO